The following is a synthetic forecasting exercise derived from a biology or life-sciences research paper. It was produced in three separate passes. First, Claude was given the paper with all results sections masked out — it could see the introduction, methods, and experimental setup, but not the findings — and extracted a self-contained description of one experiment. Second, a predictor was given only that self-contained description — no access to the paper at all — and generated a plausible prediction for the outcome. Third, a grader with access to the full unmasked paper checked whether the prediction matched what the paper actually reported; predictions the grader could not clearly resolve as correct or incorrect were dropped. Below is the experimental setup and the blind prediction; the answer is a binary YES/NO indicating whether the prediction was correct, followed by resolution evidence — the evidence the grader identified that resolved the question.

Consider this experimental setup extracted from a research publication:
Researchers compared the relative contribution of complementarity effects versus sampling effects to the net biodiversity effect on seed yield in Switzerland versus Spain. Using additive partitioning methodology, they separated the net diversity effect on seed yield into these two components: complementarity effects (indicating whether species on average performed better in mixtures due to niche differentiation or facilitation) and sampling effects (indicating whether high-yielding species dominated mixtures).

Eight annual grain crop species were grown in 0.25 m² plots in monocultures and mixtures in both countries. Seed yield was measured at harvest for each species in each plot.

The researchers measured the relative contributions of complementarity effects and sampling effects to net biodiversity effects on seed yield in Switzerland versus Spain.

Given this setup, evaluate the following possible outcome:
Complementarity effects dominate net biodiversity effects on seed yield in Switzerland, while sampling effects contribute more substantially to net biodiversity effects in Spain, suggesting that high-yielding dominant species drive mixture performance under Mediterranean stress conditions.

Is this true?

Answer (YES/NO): YES